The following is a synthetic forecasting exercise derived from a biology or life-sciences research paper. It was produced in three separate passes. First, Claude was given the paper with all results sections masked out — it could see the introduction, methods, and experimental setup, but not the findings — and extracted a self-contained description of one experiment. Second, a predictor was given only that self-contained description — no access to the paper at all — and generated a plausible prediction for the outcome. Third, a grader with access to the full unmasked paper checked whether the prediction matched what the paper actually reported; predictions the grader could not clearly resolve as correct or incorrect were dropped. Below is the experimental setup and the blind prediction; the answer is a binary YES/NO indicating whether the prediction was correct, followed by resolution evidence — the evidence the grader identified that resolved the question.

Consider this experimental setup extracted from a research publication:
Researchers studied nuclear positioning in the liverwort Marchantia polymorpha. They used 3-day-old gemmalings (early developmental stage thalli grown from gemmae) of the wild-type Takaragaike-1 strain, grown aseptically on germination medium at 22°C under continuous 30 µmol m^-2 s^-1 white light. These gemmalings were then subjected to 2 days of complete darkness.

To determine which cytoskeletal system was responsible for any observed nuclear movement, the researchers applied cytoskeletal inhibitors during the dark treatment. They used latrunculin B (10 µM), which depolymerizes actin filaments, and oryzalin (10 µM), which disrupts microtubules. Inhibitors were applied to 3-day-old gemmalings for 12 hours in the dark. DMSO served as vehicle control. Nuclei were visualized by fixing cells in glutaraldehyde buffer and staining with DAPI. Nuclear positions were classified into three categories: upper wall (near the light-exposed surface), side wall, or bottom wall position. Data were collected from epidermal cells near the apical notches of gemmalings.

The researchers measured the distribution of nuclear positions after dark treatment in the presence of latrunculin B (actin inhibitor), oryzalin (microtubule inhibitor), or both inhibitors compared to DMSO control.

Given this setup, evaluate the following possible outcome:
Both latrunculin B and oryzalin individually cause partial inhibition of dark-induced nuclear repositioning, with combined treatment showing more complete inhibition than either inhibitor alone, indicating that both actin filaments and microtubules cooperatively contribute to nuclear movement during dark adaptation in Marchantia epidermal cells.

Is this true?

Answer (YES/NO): YES